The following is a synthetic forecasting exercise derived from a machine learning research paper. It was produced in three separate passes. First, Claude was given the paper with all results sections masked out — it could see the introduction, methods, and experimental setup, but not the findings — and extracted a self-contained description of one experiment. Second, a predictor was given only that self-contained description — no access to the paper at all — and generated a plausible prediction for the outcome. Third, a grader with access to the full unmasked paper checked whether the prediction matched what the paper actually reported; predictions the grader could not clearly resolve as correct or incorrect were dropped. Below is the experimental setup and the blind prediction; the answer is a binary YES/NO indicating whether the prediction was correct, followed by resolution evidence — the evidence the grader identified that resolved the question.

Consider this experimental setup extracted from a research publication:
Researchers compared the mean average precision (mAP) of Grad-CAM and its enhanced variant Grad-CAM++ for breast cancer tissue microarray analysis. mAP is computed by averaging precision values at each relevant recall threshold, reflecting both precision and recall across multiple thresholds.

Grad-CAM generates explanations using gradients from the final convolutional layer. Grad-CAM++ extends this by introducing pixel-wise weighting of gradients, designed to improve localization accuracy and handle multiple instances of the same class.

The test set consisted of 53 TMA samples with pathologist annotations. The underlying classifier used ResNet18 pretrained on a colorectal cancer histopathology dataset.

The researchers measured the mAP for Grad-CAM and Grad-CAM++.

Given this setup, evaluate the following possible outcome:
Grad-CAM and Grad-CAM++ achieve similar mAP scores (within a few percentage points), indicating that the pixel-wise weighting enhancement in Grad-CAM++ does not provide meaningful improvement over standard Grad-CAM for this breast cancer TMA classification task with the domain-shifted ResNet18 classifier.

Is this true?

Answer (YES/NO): NO